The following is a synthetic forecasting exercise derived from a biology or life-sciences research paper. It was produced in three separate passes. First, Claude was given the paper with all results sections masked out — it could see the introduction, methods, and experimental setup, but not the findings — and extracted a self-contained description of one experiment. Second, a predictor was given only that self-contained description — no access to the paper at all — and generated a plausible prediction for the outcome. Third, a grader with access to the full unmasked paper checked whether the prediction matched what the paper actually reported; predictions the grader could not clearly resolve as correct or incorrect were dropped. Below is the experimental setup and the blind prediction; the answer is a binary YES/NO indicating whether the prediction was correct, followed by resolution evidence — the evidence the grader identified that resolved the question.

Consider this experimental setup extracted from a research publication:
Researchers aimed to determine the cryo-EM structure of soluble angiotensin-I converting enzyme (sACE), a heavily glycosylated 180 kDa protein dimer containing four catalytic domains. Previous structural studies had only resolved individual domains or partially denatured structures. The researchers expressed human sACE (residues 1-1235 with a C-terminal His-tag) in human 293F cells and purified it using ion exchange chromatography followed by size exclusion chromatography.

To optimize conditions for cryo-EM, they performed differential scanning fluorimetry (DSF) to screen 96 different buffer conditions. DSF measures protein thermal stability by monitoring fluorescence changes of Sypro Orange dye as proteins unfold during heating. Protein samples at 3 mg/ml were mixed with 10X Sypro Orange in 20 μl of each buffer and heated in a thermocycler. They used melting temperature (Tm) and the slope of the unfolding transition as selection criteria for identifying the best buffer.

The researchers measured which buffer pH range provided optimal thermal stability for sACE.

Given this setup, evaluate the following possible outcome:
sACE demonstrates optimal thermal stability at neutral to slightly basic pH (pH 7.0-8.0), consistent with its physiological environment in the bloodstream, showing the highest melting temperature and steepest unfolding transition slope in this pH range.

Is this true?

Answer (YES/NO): NO